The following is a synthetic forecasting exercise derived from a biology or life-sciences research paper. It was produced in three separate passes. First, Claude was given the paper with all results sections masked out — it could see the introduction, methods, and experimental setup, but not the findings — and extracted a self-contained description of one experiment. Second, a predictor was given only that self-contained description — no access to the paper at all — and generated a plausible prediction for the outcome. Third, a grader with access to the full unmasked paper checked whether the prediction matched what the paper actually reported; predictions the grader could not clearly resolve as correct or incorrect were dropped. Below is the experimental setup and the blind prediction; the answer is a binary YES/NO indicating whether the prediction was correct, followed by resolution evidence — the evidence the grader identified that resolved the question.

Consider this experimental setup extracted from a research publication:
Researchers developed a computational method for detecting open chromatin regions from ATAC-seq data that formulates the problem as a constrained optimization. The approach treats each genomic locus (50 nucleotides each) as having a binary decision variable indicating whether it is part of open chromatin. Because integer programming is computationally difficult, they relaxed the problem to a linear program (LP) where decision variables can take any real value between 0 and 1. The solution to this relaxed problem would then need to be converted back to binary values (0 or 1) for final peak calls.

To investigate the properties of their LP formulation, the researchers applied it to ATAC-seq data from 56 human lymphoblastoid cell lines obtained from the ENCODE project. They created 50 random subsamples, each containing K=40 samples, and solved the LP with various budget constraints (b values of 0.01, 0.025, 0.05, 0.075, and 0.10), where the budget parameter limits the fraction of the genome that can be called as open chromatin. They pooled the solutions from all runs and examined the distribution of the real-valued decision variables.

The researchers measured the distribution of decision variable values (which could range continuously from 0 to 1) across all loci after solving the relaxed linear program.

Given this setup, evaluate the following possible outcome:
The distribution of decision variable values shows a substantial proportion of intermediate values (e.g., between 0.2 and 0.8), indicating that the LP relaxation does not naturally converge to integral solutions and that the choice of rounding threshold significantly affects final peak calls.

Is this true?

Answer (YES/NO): NO